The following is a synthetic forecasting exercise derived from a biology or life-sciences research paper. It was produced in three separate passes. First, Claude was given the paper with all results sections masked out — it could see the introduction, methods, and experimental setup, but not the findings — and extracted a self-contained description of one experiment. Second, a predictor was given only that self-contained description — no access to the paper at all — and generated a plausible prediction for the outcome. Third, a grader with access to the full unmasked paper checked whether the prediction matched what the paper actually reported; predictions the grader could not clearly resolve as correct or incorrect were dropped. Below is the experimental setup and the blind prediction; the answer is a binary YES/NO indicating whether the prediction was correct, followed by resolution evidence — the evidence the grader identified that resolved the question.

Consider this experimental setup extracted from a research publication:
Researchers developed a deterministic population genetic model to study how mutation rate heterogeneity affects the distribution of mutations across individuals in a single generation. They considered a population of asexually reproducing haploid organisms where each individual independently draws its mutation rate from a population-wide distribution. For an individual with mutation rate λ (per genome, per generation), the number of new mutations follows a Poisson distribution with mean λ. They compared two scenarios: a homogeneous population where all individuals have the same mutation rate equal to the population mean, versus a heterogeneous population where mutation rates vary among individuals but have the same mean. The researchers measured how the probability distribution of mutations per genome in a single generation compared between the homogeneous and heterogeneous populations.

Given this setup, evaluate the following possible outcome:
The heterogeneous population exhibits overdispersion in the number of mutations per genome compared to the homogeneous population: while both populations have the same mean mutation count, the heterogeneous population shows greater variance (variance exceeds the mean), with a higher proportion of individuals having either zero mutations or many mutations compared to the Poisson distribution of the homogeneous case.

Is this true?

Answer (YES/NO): YES